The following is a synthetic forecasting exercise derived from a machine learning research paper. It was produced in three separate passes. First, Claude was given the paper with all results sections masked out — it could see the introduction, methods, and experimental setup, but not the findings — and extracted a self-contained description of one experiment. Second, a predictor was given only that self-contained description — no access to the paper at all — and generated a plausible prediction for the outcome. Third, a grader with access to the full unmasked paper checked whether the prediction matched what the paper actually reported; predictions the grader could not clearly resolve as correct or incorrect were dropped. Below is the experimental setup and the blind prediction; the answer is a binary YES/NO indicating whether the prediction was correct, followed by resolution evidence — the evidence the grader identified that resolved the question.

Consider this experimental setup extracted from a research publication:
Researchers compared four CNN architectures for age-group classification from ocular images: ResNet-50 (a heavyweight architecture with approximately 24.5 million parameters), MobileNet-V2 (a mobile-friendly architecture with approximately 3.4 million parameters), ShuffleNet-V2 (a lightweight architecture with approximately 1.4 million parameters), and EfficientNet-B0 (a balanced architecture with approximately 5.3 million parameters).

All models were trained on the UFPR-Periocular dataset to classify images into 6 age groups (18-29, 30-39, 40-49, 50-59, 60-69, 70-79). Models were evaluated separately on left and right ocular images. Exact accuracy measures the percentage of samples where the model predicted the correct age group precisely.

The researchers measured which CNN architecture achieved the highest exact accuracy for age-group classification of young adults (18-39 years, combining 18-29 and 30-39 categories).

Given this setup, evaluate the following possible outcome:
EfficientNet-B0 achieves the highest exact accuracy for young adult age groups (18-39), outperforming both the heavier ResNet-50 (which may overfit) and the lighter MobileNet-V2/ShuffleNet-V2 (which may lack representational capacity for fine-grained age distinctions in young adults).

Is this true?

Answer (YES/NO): NO